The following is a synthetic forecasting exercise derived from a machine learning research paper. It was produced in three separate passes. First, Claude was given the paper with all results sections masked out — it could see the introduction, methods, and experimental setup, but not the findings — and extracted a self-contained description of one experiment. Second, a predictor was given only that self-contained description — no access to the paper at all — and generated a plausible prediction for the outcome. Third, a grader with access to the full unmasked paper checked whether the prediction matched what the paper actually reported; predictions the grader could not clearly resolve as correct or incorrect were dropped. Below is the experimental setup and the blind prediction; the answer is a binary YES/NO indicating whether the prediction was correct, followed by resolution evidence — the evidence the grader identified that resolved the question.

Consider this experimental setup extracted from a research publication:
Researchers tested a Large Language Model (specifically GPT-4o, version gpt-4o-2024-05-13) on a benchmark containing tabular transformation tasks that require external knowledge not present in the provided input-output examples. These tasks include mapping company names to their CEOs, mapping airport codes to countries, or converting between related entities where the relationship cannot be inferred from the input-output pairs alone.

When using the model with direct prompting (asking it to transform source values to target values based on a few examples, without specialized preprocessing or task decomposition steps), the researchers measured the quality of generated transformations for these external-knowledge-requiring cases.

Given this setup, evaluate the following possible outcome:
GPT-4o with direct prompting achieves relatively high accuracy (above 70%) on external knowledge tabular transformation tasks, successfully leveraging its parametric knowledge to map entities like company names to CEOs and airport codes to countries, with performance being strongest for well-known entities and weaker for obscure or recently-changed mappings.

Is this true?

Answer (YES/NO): NO